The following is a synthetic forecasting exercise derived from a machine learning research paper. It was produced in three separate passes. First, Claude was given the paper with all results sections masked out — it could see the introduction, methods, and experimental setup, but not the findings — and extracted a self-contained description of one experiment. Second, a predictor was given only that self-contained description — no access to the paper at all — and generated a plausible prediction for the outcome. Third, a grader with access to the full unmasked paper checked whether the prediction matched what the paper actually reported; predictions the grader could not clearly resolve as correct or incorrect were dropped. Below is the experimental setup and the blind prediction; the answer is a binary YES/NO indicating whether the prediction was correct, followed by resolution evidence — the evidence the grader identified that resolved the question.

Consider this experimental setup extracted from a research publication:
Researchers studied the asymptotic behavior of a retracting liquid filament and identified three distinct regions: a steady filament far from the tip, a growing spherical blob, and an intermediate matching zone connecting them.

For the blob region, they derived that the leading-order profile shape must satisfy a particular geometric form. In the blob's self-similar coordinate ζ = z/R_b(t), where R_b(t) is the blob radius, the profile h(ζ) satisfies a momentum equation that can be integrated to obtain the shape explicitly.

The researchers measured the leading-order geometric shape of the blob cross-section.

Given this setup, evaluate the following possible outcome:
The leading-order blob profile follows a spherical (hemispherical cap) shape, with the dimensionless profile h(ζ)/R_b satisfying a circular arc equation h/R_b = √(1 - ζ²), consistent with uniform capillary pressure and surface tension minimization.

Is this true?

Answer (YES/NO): NO